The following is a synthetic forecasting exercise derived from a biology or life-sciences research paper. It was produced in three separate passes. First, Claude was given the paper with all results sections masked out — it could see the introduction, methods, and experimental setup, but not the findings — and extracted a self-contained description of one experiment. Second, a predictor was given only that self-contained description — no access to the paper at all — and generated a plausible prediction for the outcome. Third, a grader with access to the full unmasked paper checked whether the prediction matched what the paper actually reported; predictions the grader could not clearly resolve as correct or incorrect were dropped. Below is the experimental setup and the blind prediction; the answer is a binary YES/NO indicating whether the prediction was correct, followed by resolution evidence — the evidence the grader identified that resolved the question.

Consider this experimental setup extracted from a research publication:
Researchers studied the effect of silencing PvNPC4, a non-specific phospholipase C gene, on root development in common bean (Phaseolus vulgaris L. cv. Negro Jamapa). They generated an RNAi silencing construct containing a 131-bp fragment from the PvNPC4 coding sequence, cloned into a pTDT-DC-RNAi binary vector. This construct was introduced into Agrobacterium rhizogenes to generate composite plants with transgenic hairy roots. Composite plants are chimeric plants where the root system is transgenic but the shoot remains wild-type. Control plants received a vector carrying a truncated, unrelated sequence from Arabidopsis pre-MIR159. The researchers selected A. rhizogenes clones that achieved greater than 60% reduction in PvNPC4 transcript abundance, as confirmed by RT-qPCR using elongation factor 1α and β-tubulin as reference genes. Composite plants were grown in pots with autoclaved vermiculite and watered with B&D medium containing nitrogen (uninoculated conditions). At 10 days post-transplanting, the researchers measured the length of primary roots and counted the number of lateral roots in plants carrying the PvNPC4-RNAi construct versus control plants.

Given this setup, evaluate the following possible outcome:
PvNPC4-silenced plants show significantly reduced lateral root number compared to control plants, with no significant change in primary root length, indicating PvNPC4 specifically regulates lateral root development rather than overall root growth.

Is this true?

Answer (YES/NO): NO